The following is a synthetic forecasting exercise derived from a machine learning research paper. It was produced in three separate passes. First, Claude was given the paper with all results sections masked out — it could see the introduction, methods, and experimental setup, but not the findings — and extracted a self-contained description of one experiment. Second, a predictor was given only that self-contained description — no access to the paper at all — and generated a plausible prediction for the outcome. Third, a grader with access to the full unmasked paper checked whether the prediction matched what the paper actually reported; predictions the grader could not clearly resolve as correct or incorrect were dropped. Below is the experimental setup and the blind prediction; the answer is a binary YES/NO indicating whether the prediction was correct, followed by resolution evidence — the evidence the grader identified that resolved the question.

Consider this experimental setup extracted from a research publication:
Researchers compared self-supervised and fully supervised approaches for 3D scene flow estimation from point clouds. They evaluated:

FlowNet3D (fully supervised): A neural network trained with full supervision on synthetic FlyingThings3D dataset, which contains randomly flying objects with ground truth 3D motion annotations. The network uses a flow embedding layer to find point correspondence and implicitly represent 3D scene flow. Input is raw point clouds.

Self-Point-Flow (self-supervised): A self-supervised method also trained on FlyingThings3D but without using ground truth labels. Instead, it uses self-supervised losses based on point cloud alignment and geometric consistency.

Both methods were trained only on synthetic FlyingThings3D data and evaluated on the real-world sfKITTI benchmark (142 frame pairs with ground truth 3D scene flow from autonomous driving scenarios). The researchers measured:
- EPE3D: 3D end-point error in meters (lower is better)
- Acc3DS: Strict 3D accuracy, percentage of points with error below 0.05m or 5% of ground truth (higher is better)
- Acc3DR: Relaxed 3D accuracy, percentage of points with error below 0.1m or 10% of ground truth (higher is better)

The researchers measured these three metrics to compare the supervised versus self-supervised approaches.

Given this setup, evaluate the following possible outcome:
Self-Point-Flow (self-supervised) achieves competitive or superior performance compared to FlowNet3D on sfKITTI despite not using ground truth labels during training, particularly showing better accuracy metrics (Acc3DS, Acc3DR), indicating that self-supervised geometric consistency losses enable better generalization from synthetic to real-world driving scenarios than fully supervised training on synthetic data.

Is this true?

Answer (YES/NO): YES